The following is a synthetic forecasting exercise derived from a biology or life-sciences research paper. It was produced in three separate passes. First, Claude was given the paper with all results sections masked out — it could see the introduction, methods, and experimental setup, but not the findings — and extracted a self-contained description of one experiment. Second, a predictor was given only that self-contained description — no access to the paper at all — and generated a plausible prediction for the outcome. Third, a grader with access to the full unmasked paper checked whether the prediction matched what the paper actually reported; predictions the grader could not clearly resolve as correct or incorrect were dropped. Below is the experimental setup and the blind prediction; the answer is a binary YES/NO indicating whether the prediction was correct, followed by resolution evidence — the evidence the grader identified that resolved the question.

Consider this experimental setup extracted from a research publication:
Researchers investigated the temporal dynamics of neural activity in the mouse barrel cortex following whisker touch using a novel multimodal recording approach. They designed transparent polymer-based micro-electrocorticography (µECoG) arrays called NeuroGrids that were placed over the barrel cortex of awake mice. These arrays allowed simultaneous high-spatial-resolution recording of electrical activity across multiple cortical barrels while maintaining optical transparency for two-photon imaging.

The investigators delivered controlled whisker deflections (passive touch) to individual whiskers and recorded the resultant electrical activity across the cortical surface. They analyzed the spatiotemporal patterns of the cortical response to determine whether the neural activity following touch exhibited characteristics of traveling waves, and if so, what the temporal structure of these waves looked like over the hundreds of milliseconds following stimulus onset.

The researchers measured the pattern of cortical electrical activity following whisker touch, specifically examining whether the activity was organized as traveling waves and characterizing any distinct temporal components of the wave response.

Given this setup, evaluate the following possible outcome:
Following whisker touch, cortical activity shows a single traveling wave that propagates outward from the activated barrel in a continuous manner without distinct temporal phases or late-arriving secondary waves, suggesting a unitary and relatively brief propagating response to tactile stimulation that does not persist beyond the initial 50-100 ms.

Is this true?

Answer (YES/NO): NO